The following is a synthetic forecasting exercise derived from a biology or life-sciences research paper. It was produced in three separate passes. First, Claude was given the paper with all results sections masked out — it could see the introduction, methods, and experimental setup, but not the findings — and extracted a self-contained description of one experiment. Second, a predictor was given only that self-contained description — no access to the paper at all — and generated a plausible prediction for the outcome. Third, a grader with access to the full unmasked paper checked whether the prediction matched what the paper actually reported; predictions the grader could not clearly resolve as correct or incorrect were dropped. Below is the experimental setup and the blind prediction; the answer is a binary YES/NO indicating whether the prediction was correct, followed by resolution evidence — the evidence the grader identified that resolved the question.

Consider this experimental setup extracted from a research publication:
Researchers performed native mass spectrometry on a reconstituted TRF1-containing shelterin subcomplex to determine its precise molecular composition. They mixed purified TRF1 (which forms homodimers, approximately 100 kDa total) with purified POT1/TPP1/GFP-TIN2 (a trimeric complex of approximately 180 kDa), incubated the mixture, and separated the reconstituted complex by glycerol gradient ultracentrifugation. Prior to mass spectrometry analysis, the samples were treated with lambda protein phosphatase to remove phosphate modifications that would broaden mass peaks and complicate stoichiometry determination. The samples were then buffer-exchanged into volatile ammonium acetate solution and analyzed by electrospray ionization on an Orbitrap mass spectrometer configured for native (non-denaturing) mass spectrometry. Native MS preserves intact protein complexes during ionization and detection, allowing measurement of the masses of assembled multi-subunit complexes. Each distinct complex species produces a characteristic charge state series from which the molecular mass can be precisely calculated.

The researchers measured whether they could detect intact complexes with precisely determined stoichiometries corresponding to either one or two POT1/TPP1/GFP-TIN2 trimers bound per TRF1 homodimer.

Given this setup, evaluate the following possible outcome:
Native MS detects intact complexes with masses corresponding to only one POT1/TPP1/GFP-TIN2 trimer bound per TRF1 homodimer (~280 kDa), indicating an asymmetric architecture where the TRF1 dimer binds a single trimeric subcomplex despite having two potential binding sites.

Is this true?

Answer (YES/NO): NO